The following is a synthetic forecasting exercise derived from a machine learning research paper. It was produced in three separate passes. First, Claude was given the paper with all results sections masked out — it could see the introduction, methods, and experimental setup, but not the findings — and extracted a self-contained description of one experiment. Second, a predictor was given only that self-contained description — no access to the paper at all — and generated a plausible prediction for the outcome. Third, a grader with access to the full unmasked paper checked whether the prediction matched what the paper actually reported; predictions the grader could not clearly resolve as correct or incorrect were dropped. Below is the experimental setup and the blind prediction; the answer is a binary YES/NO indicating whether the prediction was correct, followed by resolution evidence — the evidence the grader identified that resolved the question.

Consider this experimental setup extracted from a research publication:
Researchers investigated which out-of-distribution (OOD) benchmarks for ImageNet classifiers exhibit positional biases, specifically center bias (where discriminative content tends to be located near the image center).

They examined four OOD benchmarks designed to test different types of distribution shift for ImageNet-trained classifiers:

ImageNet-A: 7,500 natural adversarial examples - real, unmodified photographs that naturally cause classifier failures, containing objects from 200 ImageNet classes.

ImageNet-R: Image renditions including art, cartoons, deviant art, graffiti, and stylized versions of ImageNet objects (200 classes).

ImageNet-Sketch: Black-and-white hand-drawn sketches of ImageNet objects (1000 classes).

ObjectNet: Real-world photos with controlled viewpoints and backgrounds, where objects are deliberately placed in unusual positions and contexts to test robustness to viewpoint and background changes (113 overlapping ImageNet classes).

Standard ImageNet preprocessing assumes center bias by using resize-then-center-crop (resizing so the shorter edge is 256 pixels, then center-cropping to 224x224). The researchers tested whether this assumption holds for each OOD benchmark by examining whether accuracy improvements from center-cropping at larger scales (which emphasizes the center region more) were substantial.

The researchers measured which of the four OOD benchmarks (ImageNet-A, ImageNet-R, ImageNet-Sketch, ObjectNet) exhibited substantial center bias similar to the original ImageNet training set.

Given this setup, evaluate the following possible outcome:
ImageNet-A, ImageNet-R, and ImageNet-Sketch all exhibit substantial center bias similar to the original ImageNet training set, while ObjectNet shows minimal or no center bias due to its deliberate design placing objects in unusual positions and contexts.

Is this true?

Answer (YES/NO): NO